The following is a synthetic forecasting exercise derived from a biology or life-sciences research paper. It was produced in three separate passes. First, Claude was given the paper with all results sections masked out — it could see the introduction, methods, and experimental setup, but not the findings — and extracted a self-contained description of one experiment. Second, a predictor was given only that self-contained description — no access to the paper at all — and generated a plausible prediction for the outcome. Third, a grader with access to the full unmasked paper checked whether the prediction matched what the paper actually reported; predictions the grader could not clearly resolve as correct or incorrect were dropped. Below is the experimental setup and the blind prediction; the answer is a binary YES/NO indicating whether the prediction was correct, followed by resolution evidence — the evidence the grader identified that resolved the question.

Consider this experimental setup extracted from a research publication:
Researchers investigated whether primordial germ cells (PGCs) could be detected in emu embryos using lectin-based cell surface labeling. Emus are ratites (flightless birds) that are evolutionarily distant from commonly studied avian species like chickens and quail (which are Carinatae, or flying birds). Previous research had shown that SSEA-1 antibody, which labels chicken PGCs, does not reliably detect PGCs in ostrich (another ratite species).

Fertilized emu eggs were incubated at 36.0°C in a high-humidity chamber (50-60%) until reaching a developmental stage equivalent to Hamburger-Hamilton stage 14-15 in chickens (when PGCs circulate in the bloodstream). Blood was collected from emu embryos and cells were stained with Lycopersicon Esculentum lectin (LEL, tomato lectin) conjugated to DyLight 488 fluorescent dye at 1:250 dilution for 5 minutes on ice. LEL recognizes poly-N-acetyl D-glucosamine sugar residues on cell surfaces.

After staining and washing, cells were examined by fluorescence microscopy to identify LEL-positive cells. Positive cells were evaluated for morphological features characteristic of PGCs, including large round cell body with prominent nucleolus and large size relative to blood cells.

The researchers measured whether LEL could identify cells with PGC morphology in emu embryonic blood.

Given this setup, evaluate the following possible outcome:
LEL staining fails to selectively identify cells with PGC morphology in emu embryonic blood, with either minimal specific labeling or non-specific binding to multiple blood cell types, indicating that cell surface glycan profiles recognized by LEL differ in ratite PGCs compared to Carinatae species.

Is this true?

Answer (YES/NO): NO